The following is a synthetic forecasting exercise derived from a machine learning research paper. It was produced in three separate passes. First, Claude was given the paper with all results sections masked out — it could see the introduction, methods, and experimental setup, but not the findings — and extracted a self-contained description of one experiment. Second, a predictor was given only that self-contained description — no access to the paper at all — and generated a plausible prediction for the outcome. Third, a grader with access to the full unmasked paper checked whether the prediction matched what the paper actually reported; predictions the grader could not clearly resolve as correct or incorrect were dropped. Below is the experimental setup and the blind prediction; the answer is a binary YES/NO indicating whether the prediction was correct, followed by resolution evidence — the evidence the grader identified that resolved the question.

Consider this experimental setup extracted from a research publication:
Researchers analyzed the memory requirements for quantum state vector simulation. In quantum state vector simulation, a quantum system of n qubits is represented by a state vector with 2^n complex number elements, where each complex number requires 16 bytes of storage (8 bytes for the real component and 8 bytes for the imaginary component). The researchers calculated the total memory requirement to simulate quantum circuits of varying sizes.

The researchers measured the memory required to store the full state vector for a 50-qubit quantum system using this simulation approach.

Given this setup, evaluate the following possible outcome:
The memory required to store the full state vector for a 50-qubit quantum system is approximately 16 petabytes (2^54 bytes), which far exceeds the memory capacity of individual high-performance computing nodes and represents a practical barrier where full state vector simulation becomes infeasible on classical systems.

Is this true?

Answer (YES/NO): YES